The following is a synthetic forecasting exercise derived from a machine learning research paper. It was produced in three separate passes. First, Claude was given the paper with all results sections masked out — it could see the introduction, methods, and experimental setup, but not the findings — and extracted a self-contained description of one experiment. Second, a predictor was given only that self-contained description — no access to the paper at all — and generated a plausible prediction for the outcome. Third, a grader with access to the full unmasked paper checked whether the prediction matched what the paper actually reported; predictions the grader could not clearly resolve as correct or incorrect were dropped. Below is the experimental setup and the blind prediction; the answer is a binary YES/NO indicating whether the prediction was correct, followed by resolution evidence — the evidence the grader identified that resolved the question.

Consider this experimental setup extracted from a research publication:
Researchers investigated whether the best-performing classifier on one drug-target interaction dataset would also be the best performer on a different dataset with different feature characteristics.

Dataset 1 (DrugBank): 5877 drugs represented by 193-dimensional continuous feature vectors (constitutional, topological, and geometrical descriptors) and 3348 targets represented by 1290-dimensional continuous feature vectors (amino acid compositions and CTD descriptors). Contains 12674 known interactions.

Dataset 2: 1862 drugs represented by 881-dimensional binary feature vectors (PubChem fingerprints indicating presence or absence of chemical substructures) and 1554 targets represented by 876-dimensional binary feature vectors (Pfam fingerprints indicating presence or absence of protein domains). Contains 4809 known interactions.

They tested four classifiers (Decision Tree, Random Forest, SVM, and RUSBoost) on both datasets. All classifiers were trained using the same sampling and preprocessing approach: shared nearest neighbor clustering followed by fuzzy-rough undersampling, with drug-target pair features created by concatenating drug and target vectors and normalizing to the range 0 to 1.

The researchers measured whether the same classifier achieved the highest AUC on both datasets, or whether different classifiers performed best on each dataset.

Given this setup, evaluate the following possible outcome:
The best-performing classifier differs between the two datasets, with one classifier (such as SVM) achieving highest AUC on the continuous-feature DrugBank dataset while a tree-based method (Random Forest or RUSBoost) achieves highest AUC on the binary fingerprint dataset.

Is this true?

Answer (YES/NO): NO